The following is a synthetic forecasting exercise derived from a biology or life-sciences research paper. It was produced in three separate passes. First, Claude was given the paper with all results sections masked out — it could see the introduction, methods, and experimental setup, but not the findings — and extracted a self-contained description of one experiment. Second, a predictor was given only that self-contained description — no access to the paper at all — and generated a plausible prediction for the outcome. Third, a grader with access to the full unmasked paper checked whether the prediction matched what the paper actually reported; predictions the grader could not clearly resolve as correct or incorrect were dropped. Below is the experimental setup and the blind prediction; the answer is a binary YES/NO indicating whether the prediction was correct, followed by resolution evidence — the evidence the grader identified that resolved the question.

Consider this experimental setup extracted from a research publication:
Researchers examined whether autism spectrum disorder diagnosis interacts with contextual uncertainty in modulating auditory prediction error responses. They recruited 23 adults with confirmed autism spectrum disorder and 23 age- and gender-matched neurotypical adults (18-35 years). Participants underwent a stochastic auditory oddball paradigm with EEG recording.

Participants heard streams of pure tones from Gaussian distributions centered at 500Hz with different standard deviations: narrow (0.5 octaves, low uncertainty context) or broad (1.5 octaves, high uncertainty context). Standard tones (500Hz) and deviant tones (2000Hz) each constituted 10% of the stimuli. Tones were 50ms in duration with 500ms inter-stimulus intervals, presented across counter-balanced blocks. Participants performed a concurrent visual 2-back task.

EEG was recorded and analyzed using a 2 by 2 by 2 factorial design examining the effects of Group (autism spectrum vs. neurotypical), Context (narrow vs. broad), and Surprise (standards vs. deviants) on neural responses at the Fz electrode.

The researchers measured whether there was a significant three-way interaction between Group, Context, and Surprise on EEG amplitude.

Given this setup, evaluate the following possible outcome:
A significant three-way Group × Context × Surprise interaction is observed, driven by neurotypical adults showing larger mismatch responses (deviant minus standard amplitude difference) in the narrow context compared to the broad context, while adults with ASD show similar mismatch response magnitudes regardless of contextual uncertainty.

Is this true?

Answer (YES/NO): NO